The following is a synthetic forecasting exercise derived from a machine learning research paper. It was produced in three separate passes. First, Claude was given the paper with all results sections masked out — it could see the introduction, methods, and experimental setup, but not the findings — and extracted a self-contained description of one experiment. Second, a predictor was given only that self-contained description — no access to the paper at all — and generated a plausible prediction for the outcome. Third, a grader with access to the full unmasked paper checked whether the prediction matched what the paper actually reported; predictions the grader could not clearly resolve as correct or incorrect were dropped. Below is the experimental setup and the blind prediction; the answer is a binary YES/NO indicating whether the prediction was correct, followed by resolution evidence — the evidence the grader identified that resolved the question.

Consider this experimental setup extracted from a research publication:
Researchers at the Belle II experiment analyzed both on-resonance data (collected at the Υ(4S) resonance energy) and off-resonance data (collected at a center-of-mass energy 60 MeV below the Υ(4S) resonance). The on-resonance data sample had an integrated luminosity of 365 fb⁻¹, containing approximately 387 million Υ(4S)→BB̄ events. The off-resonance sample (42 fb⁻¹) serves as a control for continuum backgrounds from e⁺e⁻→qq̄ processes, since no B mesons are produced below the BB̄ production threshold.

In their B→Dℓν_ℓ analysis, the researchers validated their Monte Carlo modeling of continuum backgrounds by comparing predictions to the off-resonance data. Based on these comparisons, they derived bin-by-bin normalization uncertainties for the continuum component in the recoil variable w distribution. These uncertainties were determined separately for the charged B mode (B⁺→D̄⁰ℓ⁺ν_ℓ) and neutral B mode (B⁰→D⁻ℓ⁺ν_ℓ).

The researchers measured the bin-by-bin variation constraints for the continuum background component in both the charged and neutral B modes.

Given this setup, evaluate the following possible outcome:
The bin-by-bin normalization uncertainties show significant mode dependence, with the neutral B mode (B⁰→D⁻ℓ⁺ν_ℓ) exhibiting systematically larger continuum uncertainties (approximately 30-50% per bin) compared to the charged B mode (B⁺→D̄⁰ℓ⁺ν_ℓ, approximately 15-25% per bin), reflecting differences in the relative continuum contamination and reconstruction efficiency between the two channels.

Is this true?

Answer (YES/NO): NO